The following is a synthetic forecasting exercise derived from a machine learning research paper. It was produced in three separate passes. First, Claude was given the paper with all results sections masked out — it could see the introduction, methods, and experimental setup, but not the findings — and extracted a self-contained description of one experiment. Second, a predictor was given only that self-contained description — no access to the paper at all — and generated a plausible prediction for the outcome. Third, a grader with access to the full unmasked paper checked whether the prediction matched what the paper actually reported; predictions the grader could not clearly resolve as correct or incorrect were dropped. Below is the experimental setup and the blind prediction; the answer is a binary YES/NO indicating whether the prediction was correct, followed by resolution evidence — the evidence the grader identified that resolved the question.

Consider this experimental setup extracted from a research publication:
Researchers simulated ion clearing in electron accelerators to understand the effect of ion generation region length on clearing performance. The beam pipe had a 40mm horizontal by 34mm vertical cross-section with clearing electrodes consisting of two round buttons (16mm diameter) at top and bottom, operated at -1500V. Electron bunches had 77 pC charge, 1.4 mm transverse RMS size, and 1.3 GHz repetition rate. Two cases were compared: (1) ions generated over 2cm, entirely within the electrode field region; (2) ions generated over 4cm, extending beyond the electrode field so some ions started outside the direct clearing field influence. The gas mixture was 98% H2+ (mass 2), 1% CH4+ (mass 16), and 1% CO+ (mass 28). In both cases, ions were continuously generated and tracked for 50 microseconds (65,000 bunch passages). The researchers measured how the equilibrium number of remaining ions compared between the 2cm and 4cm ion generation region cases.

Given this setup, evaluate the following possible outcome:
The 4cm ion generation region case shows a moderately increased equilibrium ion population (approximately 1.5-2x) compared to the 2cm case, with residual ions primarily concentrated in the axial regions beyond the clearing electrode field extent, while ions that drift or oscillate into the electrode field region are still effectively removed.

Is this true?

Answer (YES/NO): NO